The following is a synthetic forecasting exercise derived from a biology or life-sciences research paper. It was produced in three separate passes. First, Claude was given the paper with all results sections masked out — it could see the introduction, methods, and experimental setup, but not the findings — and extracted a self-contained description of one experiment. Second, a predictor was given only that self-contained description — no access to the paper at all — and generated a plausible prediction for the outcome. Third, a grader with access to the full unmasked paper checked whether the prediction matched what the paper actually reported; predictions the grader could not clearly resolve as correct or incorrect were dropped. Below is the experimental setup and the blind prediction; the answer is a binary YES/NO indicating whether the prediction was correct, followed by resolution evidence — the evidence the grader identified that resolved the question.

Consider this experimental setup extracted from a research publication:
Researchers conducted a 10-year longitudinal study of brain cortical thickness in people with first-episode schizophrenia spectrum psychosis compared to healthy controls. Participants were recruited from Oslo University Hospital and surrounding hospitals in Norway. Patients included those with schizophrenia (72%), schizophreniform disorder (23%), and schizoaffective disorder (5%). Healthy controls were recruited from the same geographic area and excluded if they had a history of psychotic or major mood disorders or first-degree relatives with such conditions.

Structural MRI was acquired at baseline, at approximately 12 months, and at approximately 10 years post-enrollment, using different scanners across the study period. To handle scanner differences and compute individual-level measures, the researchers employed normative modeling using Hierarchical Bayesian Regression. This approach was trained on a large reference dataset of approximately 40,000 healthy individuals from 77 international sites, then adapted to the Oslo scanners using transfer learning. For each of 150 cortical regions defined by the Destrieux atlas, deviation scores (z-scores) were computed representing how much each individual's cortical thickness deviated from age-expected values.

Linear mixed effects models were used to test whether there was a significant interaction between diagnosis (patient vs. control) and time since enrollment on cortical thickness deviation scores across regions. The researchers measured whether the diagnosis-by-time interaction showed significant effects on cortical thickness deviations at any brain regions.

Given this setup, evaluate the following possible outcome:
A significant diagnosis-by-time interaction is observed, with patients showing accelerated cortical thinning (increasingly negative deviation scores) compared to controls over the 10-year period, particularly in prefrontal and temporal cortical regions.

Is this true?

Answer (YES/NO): NO